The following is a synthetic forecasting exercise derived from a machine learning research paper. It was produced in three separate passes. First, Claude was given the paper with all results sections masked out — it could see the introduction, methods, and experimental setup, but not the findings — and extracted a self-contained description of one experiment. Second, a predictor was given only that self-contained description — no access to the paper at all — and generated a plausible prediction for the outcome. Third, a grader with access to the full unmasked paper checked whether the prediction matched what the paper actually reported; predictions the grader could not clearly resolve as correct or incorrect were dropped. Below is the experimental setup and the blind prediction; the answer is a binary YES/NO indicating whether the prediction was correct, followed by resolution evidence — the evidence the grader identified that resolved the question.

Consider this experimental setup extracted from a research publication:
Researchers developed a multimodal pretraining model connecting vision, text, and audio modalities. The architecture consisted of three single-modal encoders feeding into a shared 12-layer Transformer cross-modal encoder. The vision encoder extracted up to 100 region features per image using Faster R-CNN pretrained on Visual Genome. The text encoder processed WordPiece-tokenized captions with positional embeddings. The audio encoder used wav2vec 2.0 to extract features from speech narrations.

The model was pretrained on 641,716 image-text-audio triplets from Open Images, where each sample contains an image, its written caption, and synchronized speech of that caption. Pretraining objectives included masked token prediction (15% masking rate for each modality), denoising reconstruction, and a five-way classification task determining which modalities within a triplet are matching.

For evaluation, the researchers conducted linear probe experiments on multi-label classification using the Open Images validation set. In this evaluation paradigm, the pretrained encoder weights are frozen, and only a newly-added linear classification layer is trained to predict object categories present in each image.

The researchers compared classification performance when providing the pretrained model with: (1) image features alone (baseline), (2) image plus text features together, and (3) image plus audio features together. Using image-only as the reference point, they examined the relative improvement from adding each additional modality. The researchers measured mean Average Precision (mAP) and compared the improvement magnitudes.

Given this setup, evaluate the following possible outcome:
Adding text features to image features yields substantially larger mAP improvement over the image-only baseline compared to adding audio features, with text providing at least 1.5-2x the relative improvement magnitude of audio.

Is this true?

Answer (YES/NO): YES